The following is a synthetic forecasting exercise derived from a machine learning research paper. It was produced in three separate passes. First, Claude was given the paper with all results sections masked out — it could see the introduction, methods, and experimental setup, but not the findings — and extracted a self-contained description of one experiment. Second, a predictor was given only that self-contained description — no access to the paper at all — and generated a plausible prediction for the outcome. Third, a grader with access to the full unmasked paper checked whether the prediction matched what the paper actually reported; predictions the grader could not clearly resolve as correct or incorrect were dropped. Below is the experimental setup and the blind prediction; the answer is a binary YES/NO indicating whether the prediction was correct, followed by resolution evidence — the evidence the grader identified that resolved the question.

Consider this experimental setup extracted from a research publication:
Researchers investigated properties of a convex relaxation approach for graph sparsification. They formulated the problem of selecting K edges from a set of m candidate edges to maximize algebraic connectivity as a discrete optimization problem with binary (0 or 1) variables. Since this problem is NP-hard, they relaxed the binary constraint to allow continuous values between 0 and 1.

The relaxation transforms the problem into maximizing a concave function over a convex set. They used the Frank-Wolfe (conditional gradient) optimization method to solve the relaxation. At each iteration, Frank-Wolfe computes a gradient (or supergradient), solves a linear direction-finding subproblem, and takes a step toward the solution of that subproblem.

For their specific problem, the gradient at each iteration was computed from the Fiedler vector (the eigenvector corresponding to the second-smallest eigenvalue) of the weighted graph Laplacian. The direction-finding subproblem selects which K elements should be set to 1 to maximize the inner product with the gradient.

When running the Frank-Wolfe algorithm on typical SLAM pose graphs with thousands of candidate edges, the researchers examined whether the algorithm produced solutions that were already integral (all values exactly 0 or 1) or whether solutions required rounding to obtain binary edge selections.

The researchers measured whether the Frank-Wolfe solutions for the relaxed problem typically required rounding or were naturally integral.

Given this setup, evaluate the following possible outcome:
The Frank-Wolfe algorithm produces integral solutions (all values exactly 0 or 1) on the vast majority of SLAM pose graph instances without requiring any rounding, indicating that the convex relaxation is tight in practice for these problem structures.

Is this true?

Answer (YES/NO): NO